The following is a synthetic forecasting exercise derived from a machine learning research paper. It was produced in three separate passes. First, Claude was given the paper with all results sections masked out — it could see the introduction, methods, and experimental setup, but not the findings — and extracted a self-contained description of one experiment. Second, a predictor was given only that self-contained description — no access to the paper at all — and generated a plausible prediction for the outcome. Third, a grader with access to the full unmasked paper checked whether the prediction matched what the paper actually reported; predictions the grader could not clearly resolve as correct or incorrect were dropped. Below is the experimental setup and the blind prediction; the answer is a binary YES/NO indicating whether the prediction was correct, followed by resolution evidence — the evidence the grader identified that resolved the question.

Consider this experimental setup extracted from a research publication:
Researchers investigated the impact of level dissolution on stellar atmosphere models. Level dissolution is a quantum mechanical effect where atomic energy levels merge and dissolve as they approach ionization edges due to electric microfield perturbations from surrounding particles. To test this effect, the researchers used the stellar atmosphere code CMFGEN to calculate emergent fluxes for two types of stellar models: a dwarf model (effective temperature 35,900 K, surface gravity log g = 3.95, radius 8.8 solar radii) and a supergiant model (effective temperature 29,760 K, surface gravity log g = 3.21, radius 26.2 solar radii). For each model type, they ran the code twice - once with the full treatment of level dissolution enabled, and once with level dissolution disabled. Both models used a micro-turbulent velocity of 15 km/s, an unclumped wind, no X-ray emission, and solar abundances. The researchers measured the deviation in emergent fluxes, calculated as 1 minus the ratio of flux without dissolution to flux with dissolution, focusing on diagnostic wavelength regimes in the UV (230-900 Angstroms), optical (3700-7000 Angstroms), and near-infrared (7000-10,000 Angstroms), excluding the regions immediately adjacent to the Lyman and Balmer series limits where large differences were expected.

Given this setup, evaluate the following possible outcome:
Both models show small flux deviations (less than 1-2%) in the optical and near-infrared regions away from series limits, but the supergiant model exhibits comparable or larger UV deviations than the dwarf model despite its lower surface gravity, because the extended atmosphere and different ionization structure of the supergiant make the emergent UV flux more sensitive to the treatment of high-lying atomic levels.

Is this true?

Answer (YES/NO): NO